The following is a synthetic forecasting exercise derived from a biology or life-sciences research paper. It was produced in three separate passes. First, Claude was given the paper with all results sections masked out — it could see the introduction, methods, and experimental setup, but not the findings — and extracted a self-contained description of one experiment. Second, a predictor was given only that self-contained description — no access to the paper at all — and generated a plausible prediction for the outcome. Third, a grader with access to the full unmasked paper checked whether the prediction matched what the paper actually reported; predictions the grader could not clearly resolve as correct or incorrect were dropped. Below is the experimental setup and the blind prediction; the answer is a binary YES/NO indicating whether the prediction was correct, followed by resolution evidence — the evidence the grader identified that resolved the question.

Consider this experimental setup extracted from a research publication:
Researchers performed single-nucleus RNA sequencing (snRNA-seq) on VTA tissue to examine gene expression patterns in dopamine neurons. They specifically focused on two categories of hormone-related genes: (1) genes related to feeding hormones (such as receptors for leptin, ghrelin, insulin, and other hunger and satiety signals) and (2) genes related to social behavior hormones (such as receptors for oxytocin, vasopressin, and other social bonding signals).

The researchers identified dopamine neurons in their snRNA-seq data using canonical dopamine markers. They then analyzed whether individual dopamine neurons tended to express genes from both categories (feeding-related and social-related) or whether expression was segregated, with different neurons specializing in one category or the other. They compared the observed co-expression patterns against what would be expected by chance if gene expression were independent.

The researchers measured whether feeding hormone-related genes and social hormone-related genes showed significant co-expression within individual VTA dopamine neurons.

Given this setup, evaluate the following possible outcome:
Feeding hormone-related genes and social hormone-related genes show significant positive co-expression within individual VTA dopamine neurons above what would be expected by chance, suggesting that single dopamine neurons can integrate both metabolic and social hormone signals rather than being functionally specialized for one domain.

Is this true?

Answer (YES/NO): YES